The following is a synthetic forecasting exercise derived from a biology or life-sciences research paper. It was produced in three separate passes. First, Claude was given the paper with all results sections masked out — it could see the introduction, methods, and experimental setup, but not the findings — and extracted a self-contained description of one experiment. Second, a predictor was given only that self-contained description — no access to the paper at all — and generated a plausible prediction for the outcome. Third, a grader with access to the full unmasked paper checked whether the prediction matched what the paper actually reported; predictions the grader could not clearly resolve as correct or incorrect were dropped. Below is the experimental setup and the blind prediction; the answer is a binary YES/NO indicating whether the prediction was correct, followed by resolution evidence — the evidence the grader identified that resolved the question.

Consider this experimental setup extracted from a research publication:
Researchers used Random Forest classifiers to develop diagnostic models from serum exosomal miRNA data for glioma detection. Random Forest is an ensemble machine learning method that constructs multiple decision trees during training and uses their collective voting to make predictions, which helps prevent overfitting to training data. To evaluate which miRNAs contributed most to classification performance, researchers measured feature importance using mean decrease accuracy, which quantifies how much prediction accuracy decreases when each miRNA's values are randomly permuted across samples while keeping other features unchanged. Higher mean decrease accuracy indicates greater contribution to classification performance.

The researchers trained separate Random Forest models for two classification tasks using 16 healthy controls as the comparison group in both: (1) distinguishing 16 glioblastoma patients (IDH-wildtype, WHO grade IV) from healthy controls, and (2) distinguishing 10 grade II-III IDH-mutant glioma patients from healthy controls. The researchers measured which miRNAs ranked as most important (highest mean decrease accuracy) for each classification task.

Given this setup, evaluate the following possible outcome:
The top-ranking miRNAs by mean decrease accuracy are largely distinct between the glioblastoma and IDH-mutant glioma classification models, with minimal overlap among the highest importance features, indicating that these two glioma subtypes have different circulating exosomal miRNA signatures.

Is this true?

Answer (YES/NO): YES